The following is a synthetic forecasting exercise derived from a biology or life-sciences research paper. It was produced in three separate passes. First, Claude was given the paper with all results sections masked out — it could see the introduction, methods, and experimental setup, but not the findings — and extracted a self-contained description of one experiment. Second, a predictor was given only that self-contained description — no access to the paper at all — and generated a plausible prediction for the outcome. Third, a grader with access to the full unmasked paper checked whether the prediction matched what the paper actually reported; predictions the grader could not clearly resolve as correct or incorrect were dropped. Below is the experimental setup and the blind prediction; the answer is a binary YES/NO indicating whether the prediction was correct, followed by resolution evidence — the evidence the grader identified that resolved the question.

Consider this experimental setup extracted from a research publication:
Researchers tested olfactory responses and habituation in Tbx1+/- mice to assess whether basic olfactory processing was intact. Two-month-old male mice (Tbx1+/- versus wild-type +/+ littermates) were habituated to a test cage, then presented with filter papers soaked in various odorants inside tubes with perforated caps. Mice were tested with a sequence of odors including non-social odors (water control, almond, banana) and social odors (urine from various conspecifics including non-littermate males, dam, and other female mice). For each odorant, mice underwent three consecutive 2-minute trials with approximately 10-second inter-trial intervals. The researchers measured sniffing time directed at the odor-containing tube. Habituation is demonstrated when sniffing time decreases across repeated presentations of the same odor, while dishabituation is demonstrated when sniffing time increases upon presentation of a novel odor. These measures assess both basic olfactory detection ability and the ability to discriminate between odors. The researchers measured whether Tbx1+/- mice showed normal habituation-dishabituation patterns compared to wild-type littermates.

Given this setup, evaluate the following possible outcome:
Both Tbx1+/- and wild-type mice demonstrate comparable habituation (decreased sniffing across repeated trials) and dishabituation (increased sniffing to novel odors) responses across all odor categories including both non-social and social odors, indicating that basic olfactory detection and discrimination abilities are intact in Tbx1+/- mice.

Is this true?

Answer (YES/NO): YES